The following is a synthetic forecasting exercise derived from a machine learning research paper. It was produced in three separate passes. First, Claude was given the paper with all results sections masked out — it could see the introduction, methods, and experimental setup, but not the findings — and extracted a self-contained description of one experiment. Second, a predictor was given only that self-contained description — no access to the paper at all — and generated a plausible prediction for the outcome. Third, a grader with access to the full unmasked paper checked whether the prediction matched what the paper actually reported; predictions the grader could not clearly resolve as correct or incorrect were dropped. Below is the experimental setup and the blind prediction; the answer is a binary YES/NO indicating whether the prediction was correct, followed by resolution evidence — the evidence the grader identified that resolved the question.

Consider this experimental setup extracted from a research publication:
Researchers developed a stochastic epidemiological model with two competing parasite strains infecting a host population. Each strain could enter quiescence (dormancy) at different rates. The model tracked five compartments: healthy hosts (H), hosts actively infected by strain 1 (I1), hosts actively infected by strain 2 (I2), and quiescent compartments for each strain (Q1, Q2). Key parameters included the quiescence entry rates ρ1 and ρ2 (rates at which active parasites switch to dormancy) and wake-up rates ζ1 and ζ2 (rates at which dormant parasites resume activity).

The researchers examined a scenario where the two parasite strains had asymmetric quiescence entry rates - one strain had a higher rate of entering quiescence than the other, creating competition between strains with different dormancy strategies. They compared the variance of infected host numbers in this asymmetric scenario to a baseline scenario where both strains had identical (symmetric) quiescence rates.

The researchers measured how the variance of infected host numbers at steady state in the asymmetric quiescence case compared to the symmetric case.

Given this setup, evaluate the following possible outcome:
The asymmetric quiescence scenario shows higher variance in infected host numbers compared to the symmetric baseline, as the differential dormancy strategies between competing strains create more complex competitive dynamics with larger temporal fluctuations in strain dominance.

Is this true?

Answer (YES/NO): NO